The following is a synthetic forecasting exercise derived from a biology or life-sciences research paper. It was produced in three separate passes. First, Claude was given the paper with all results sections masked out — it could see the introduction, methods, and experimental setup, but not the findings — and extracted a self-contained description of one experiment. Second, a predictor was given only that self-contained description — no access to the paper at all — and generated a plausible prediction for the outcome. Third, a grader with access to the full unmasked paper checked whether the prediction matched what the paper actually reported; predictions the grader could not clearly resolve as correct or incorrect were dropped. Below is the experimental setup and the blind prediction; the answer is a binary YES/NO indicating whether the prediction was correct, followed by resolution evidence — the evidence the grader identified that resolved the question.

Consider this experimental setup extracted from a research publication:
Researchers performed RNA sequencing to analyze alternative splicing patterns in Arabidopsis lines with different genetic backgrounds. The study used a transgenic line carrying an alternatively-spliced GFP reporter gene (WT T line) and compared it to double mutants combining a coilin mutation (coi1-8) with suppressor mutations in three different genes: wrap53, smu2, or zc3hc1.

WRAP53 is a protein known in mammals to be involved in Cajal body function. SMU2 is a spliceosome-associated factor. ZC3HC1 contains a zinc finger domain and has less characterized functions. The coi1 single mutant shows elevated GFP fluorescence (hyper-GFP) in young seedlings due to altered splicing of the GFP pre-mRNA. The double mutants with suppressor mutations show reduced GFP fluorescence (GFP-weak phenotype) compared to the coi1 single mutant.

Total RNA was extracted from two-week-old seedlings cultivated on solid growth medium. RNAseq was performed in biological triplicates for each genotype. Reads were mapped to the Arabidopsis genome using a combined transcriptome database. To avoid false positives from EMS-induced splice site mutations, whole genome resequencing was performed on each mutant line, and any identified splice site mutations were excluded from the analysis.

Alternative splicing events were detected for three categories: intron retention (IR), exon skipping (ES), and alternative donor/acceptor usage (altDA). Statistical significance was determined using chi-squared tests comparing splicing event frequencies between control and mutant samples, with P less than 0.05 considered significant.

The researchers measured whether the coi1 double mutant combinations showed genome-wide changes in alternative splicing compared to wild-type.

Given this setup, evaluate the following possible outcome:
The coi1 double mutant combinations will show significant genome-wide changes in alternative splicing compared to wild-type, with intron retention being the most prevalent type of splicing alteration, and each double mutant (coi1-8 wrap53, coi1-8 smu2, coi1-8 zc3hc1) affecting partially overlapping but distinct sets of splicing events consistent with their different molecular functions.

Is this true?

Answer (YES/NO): NO